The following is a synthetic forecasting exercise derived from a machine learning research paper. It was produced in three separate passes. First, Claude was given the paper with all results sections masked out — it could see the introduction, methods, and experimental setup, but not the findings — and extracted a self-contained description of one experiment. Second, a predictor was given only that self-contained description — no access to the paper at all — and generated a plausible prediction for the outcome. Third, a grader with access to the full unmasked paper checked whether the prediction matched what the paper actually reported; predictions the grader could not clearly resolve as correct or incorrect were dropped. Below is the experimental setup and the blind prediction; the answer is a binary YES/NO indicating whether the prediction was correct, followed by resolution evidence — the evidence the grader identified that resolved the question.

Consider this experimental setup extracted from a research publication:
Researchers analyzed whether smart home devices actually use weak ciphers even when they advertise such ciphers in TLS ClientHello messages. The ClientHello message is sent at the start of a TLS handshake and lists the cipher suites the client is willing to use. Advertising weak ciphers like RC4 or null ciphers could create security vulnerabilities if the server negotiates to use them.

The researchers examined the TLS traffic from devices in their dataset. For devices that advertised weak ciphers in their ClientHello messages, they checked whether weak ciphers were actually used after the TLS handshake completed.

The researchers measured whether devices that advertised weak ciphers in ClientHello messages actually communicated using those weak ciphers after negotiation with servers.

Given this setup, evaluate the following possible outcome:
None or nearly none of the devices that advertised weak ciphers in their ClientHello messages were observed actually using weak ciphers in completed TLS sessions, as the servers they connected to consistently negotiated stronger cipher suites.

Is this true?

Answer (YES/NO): YES